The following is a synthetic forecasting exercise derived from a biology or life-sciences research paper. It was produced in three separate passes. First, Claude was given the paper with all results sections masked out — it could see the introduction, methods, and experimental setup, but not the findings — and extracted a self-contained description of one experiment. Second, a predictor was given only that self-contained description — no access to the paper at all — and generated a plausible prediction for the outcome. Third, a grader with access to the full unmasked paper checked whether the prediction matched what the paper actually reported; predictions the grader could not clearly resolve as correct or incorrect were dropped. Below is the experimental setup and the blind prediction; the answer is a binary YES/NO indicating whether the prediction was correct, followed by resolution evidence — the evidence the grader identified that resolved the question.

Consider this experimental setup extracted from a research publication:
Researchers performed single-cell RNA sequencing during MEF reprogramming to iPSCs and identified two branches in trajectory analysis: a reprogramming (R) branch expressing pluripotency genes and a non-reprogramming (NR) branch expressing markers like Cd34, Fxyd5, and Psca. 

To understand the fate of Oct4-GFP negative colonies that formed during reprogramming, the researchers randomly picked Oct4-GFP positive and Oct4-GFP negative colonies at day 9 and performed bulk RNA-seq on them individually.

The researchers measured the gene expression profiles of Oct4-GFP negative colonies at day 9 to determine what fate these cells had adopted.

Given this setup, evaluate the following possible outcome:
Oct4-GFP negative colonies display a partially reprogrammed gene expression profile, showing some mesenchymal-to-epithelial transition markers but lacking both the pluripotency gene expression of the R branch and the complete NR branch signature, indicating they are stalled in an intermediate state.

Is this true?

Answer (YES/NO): NO